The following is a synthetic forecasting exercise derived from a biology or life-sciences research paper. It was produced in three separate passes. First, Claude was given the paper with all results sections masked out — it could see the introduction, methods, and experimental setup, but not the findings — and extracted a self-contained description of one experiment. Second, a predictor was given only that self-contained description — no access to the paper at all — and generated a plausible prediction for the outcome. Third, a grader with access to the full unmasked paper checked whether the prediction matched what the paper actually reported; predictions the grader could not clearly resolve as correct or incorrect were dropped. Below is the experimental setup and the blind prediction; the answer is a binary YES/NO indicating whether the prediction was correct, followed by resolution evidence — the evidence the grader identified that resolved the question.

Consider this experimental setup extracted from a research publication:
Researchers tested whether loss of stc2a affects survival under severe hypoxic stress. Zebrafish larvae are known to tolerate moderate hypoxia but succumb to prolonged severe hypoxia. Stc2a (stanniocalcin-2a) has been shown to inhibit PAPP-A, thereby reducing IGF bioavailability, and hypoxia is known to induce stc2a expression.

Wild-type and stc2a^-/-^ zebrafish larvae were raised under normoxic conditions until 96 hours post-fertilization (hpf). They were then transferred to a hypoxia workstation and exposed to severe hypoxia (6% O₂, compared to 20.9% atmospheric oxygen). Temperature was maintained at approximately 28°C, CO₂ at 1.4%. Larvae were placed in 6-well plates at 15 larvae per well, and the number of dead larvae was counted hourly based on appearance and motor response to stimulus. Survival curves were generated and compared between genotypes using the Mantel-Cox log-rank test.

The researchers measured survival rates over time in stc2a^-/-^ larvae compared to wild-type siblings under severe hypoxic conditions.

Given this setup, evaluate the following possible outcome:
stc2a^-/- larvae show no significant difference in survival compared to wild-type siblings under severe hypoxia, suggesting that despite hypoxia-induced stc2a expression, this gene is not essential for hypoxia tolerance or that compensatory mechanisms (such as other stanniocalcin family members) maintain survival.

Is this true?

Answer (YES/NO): NO